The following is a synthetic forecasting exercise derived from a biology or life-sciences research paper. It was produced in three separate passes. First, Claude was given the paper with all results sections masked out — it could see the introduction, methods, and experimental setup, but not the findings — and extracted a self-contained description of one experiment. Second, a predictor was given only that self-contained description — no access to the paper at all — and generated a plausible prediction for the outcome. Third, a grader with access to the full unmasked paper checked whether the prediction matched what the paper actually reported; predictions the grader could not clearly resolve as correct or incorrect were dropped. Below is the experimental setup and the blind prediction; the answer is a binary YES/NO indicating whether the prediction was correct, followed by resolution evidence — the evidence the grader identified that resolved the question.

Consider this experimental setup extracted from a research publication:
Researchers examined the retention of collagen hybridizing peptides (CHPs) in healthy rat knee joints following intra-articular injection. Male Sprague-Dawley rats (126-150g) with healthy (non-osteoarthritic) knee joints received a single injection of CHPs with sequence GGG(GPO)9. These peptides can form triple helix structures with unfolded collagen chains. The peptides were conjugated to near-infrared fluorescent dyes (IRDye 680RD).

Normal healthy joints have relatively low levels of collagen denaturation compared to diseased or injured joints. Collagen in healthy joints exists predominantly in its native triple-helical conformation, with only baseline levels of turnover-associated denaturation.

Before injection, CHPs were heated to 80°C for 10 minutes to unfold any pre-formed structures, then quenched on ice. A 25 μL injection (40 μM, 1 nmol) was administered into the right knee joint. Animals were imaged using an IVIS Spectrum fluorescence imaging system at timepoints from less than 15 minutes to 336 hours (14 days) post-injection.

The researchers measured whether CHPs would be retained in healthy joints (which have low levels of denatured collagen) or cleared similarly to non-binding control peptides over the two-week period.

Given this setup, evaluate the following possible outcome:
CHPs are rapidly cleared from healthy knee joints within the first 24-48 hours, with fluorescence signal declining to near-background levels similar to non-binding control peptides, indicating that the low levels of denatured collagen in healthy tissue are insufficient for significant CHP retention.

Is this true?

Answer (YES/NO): NO